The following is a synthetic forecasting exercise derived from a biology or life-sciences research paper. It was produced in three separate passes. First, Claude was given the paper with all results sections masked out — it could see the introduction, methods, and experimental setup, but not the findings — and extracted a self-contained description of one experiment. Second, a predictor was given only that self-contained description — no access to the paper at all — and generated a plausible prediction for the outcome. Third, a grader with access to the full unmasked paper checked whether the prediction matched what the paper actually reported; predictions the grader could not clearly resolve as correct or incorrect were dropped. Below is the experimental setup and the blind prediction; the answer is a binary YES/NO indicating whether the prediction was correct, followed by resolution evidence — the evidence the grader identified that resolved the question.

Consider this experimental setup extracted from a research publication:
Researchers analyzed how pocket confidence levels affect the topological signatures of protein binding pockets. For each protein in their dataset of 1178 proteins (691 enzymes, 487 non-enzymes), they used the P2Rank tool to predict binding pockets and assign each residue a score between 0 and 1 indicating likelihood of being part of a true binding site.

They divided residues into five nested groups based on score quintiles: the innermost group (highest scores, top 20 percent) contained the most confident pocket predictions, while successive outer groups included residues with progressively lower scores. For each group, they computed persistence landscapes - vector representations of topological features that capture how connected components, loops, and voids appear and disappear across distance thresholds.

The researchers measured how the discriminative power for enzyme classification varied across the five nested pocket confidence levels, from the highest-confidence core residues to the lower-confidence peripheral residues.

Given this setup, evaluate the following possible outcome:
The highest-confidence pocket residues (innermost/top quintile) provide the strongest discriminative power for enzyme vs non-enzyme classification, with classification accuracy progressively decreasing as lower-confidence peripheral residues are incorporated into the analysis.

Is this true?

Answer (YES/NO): NO